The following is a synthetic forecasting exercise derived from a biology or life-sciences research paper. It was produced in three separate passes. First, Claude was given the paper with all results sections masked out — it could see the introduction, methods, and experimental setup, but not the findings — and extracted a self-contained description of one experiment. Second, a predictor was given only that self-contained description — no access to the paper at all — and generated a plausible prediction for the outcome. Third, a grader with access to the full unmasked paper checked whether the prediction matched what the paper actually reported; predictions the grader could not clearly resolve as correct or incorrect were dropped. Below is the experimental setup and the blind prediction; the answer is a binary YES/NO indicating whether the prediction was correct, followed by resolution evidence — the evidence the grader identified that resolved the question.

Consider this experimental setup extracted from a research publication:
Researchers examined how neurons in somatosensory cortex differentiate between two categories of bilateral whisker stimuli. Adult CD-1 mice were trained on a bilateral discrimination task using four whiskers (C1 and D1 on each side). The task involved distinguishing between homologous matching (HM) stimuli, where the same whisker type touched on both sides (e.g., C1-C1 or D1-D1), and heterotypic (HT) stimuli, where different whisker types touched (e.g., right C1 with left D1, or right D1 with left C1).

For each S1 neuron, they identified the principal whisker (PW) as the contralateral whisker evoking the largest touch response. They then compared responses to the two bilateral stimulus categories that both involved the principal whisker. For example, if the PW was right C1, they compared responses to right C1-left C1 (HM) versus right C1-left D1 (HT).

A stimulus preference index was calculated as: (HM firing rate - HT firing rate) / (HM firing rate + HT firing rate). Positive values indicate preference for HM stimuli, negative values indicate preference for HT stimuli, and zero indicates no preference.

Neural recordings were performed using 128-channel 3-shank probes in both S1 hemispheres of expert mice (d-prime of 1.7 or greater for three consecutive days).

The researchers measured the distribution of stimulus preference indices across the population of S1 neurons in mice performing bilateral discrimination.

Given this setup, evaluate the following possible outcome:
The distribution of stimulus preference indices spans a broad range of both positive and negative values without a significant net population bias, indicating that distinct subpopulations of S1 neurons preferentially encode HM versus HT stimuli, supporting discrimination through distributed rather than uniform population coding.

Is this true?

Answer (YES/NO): NO